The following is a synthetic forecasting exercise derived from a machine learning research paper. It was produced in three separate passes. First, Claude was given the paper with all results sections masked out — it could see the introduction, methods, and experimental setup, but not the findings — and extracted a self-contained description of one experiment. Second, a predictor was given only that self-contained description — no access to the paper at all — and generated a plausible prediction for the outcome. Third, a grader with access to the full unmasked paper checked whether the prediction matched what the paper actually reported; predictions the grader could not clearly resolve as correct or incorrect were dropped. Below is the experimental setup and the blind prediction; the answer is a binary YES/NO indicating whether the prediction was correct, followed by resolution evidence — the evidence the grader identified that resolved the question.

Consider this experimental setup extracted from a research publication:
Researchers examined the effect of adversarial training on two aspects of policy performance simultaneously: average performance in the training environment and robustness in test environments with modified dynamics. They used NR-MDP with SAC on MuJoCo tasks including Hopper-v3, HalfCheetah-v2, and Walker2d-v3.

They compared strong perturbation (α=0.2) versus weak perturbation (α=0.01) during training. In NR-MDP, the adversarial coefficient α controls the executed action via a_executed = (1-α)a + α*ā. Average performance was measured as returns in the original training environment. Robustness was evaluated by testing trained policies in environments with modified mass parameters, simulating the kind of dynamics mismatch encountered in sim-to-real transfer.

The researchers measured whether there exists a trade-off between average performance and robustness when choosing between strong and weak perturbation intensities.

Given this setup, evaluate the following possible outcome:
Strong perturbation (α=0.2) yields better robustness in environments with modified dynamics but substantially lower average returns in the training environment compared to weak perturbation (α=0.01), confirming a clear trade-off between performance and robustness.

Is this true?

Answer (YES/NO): YES